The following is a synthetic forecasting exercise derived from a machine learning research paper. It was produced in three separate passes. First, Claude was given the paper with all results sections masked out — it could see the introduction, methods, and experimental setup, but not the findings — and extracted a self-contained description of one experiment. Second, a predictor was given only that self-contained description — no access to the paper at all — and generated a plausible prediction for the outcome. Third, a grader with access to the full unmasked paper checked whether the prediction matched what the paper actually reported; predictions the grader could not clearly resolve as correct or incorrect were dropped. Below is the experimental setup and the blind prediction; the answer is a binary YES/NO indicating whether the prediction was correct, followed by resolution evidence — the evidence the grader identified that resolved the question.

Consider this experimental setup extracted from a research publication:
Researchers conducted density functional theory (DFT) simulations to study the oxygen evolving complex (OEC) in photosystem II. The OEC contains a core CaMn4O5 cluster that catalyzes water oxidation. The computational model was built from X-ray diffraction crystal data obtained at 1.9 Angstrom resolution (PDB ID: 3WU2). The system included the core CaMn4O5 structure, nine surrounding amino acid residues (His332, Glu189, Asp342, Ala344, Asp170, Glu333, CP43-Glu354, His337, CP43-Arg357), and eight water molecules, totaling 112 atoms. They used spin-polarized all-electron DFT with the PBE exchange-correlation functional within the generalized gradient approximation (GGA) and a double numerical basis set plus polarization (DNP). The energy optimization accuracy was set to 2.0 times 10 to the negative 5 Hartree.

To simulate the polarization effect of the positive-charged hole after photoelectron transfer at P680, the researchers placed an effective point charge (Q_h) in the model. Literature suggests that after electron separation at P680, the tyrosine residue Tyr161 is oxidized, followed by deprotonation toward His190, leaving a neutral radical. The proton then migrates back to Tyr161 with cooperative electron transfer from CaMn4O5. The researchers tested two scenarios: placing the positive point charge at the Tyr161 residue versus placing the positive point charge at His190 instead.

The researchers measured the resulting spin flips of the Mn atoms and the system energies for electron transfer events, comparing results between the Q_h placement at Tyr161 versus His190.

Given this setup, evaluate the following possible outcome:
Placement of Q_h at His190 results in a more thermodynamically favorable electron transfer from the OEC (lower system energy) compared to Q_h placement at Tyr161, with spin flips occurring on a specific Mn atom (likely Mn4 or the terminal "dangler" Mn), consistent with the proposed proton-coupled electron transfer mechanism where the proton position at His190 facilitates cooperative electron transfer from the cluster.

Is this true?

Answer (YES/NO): NO